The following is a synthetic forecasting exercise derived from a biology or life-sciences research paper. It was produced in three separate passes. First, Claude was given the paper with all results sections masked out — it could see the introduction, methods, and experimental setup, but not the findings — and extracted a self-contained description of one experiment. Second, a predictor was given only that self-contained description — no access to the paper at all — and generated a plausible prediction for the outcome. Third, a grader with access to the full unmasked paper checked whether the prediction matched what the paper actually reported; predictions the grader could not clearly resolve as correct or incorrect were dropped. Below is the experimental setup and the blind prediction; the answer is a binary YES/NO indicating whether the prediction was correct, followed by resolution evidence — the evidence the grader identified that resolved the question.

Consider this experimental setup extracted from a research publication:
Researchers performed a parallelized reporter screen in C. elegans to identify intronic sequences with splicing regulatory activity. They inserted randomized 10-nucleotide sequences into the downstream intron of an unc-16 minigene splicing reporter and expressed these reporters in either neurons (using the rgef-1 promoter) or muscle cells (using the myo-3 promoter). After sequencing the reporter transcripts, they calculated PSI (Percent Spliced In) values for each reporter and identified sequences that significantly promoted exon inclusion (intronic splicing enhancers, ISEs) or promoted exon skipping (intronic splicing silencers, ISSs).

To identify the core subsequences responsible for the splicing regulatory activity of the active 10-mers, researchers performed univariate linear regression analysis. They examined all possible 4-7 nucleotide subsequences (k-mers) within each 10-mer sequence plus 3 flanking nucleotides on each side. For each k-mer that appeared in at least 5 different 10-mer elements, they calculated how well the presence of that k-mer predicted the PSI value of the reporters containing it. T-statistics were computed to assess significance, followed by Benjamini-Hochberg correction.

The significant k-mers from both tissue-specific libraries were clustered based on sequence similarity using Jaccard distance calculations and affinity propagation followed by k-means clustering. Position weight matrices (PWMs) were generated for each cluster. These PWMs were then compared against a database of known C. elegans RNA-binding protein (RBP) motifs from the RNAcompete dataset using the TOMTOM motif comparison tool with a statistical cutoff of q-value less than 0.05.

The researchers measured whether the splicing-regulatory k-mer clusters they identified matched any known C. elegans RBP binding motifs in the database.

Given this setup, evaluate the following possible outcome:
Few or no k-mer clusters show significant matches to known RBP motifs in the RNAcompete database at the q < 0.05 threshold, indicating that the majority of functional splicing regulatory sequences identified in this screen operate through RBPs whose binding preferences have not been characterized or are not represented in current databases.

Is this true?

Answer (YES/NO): NO